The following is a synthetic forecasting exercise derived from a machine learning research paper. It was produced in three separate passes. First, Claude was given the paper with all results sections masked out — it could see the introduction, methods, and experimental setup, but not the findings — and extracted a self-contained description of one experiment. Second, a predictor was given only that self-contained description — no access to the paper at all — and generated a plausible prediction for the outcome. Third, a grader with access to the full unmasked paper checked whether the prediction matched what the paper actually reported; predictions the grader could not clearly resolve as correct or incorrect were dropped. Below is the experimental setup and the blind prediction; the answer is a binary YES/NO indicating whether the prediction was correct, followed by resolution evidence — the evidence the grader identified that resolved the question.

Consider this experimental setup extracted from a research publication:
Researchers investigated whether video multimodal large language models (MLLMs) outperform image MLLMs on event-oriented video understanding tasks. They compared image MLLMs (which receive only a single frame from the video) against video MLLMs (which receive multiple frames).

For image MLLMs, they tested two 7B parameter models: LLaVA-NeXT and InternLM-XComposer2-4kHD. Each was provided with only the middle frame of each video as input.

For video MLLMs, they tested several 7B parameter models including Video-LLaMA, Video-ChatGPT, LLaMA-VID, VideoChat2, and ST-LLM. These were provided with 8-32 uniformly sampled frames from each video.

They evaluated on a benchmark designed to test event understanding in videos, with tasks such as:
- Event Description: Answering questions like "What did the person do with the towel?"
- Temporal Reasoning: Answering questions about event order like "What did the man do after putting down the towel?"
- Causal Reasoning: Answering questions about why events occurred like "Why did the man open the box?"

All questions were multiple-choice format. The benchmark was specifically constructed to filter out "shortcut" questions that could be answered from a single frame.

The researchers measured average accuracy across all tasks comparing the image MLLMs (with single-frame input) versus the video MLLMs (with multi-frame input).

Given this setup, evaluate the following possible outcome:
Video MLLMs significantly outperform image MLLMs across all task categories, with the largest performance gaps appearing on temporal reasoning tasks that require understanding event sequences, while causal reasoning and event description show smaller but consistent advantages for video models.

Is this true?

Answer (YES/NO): NO